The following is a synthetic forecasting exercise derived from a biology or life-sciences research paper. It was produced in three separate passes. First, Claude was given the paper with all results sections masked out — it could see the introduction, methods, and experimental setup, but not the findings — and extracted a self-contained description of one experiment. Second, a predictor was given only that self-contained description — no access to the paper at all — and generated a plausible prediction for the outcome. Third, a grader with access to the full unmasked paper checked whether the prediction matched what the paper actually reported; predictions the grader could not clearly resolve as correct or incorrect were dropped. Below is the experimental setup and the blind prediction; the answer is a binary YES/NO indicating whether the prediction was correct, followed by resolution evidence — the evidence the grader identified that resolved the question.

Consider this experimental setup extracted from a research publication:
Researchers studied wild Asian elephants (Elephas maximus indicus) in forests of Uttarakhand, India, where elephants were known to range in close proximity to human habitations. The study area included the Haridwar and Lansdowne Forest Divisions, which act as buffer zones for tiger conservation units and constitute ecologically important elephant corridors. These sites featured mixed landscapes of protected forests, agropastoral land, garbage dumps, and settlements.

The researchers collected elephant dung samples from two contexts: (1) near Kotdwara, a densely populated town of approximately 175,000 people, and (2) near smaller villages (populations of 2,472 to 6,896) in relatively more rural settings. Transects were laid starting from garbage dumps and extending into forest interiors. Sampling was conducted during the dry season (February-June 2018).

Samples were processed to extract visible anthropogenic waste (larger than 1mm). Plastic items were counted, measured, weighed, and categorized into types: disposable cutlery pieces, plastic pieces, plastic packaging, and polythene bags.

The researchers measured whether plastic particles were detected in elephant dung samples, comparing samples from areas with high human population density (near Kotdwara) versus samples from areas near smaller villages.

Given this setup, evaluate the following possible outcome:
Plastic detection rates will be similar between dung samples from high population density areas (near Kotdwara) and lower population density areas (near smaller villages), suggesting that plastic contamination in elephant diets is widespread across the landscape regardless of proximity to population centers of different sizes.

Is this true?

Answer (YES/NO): NO